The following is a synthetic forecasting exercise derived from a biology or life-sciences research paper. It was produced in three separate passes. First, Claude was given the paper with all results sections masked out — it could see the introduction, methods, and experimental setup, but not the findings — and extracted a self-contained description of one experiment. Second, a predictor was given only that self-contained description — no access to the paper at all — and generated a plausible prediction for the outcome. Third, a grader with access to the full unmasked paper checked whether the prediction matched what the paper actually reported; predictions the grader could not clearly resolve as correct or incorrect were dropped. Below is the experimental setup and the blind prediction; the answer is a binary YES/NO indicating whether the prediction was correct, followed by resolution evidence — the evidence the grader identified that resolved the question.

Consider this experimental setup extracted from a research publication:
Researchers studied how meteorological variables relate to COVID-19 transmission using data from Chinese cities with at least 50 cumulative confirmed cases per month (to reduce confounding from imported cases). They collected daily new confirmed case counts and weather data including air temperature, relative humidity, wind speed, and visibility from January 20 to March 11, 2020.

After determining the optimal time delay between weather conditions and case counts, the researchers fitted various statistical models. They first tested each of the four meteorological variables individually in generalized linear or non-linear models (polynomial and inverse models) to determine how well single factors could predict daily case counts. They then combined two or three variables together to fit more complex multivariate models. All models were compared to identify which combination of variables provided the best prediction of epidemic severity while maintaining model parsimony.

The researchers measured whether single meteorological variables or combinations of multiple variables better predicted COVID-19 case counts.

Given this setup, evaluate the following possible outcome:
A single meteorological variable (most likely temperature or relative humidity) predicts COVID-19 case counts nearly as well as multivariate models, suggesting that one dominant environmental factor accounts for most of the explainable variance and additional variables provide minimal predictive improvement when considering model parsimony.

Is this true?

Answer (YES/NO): NO